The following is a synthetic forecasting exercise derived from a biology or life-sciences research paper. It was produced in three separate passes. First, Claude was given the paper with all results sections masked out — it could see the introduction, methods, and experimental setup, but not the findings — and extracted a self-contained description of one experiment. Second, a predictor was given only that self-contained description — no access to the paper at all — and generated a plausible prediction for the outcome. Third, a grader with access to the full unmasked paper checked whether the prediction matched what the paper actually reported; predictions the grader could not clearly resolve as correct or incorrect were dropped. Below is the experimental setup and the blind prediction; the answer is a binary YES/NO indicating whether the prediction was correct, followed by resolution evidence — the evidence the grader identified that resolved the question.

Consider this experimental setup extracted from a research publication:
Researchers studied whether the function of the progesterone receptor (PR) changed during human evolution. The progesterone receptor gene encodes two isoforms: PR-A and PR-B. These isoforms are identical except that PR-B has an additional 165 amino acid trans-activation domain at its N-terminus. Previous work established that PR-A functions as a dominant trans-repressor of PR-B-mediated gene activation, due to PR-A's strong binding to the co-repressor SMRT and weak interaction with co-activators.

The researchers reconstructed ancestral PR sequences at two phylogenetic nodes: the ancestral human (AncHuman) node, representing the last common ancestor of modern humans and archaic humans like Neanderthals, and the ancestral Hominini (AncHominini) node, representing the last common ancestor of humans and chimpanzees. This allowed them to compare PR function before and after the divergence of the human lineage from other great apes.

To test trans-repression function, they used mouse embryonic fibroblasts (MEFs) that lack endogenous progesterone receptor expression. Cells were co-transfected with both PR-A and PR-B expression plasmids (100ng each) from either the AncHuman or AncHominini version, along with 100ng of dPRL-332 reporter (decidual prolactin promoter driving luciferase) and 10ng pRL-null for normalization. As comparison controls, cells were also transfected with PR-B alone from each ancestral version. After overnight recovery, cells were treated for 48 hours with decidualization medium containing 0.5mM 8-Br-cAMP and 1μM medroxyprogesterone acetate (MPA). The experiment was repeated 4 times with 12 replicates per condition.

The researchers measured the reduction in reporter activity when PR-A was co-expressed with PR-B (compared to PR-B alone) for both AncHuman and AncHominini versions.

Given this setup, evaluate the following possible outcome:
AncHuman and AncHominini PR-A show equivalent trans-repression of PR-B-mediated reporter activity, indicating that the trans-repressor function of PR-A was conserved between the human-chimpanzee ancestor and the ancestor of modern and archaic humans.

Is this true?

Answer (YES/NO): NO